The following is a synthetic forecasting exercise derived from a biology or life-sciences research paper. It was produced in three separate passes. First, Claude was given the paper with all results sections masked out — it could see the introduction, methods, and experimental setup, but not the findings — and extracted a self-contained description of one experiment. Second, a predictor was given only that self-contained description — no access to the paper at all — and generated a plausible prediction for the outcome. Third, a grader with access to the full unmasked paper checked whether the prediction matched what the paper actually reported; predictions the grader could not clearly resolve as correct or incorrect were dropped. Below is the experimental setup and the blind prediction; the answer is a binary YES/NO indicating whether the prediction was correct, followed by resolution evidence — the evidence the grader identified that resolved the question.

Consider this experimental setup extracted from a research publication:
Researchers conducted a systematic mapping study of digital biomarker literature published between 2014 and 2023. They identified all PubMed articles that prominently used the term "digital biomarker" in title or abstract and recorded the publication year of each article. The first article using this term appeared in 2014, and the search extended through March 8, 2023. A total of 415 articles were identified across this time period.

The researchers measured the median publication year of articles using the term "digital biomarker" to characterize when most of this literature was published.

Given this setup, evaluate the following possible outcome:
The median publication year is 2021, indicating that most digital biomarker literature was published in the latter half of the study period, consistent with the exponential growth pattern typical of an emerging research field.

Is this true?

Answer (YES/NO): YES